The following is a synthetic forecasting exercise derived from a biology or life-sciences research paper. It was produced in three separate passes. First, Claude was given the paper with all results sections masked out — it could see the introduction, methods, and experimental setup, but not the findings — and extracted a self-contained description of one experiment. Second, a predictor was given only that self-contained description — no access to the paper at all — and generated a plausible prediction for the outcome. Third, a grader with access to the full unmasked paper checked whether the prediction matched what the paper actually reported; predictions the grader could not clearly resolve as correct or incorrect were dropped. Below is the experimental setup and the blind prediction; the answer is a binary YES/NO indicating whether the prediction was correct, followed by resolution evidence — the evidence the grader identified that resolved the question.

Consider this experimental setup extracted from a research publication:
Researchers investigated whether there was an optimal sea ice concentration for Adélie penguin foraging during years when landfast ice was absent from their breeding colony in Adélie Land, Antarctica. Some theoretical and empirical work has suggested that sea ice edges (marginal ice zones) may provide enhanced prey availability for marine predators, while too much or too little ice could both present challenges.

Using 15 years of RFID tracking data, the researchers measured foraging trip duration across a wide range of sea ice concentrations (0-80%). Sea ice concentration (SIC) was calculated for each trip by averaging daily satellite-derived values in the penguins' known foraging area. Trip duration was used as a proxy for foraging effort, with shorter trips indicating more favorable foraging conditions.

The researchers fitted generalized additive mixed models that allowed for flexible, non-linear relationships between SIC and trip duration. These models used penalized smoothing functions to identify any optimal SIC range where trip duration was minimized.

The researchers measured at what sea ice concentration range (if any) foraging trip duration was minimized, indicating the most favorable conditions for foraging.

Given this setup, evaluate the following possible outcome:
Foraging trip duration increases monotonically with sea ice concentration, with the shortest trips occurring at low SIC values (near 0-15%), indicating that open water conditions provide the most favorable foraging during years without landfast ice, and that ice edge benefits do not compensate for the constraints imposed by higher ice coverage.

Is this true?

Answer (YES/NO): NO